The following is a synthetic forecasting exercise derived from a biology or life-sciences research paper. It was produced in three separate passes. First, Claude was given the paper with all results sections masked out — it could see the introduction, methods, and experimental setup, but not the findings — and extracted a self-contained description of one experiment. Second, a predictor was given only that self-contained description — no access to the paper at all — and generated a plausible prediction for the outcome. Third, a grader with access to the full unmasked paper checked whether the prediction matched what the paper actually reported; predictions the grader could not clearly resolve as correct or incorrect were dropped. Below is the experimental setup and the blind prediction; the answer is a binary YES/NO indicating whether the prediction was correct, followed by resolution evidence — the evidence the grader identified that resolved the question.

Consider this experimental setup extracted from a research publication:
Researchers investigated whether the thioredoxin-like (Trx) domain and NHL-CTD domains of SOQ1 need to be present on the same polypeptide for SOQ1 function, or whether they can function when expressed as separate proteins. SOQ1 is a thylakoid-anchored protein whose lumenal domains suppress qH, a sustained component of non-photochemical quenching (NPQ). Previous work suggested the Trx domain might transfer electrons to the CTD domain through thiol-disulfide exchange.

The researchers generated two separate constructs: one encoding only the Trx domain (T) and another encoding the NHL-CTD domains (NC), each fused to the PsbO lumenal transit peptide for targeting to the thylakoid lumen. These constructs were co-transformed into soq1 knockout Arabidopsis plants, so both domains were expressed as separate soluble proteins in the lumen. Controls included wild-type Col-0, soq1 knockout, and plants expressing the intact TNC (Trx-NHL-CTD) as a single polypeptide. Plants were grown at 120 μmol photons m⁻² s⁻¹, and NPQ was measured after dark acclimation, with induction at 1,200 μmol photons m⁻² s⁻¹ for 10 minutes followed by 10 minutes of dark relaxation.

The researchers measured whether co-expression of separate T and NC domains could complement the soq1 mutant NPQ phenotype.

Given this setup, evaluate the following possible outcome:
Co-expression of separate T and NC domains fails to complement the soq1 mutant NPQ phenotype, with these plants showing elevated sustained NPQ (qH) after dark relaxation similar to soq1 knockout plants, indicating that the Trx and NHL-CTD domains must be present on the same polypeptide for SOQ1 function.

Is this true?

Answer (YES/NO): NO